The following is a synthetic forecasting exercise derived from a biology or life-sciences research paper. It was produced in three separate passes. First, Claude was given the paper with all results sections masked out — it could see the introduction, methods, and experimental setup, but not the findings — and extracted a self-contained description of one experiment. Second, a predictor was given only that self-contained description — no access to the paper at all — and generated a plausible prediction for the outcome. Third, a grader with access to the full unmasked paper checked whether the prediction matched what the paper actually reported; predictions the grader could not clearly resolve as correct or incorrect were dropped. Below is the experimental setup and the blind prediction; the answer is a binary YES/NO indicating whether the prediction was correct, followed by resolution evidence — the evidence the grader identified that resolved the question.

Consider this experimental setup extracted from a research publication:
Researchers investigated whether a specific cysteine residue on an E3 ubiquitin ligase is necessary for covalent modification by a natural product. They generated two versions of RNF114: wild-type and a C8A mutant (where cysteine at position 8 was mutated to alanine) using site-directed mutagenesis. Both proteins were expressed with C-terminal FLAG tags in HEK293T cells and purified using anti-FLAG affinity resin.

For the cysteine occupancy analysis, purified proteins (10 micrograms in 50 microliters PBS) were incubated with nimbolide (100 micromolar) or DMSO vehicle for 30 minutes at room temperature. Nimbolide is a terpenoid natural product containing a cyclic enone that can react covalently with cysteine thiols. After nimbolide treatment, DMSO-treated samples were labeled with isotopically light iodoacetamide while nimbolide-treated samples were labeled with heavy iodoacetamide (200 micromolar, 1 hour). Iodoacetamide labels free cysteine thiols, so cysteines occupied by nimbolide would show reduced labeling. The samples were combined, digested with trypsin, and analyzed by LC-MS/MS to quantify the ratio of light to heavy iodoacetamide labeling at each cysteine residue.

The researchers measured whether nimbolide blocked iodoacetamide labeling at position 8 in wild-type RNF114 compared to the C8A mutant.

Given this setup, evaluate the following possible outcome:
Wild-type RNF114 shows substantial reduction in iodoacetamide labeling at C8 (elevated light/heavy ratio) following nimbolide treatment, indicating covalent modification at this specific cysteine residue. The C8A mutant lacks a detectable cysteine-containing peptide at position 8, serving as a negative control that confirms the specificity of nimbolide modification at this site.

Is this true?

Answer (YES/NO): YES